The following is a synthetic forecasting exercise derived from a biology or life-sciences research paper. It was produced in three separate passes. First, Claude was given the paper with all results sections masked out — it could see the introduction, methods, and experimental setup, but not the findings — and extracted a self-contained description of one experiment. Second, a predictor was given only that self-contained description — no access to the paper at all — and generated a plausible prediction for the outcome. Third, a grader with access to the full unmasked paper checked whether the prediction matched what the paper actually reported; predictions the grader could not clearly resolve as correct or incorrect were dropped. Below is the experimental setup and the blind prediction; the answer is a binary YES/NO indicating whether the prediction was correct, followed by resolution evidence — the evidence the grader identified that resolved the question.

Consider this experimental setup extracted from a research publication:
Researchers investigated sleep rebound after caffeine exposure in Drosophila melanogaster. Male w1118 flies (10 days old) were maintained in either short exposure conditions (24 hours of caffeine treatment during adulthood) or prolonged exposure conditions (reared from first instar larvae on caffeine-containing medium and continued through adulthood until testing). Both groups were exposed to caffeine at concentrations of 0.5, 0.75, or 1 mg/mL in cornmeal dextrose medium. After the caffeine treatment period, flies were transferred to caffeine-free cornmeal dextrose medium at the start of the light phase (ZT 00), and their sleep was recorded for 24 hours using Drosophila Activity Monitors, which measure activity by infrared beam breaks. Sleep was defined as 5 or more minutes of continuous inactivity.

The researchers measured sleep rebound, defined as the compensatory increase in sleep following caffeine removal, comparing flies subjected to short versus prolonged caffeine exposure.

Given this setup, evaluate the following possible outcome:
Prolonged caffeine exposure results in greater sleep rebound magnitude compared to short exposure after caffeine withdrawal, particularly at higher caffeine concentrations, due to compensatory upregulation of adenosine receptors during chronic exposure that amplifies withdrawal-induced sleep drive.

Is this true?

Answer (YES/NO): NO